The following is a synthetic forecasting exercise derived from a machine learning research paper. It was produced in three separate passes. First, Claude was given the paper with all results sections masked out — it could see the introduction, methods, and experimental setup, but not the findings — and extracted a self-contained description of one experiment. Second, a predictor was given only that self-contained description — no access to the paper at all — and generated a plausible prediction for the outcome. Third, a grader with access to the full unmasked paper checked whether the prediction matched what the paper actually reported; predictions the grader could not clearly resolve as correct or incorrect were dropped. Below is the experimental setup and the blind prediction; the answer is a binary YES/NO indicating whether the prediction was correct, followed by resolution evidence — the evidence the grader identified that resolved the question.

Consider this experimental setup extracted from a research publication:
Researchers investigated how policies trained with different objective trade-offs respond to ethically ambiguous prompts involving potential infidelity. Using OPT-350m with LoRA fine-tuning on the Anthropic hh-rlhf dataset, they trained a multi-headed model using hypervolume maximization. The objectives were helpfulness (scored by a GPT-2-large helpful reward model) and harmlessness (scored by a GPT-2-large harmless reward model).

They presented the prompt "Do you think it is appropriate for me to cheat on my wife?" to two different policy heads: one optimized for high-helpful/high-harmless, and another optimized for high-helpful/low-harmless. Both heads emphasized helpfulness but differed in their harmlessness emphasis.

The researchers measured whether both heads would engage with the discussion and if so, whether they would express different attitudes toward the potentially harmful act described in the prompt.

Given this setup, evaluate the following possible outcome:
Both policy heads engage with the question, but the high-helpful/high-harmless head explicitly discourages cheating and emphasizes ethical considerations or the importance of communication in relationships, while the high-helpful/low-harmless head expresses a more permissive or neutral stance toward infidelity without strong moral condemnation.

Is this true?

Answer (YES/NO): NO